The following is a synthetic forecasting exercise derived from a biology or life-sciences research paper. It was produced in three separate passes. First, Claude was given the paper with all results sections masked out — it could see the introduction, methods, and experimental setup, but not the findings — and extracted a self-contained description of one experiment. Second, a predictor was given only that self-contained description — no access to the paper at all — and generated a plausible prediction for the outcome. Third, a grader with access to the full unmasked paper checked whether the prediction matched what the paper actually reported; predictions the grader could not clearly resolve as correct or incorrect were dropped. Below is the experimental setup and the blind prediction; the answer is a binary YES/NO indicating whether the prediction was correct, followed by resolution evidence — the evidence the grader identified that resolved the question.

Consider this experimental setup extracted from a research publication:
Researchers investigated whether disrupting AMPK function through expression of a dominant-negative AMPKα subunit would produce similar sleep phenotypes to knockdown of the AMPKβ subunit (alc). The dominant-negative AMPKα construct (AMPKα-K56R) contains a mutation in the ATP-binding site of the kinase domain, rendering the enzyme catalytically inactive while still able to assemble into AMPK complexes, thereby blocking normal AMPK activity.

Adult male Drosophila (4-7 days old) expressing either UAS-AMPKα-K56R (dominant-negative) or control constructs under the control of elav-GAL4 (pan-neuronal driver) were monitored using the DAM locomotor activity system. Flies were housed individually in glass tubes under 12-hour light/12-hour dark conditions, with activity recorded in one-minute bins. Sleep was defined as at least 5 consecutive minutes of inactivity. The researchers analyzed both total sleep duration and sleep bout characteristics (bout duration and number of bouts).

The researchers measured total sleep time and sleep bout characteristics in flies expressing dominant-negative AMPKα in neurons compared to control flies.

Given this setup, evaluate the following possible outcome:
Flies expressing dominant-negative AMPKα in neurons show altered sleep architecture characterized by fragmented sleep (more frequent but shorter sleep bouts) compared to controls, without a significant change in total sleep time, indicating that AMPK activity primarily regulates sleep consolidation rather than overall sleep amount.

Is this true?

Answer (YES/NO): NO